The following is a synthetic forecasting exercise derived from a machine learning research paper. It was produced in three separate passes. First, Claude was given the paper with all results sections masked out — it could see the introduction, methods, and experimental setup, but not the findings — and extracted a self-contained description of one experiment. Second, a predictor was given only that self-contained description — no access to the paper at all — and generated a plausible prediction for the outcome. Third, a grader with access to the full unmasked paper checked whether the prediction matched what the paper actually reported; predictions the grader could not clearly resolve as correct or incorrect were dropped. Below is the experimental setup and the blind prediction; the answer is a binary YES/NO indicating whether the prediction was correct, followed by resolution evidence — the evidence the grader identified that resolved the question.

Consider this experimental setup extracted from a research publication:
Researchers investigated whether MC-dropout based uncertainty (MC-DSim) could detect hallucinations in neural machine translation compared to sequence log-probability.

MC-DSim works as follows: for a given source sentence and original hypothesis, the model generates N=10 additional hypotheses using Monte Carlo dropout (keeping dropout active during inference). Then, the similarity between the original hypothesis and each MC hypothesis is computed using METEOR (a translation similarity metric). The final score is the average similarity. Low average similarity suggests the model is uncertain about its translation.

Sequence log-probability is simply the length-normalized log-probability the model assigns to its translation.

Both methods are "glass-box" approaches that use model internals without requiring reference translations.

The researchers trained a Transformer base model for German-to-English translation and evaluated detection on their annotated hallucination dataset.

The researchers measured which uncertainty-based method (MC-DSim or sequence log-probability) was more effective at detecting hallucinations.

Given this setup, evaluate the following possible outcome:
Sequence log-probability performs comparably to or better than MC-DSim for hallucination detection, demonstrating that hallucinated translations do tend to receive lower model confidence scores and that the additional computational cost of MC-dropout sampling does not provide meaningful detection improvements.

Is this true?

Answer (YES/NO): YES